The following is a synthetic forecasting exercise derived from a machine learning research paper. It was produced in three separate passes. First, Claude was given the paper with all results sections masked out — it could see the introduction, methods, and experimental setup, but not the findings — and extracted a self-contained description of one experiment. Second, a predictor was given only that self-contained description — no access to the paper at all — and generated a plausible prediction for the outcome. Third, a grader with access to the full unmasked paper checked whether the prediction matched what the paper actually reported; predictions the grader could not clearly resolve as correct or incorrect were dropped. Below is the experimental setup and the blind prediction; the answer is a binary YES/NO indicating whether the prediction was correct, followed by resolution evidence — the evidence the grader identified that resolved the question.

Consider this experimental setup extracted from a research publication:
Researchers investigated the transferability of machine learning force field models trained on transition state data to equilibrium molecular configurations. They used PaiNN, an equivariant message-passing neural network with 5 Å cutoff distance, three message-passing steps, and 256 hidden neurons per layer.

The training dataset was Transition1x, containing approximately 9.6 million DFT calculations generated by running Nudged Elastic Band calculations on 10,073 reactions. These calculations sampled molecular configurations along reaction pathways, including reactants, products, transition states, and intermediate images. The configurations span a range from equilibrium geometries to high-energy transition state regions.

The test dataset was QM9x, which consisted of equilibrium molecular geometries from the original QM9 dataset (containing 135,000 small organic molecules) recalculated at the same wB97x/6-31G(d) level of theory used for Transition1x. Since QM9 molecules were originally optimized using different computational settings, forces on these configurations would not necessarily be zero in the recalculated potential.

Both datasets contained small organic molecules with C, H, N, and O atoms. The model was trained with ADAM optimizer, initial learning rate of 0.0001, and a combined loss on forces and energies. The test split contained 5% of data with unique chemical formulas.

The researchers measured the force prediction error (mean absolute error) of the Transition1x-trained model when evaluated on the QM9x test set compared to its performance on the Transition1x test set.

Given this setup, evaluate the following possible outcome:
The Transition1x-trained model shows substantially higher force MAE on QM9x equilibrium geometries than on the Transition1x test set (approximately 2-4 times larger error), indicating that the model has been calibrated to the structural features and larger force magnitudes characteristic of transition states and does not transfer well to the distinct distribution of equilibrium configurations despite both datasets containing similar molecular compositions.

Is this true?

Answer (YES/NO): NO